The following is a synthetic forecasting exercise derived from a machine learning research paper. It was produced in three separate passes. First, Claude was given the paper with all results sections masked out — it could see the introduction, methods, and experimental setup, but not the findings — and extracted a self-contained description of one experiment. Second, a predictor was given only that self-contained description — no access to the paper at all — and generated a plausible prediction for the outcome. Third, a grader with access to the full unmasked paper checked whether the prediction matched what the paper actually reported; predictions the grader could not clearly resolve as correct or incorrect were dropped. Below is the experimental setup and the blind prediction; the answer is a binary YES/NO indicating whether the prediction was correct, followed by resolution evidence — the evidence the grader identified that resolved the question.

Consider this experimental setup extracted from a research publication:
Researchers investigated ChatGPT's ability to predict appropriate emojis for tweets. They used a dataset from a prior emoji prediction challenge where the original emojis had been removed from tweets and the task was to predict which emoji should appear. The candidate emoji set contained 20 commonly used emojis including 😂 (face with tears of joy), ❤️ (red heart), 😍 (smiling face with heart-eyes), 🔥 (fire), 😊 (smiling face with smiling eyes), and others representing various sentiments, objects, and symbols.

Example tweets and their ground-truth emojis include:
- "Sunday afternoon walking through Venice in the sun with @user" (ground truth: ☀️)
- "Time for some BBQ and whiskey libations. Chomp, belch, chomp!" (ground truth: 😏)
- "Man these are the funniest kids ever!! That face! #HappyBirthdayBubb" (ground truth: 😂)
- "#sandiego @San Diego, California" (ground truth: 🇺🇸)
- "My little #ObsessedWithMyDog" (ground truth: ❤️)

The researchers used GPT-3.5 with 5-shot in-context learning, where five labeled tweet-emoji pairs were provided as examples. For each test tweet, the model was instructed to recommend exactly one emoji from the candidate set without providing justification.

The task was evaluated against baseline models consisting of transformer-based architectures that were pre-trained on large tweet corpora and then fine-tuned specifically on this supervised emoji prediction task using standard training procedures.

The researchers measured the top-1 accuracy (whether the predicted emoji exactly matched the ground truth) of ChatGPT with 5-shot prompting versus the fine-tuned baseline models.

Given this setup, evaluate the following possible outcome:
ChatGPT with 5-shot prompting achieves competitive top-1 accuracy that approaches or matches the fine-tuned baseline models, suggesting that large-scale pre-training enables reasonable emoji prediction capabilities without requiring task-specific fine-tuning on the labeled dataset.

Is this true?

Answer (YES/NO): NO